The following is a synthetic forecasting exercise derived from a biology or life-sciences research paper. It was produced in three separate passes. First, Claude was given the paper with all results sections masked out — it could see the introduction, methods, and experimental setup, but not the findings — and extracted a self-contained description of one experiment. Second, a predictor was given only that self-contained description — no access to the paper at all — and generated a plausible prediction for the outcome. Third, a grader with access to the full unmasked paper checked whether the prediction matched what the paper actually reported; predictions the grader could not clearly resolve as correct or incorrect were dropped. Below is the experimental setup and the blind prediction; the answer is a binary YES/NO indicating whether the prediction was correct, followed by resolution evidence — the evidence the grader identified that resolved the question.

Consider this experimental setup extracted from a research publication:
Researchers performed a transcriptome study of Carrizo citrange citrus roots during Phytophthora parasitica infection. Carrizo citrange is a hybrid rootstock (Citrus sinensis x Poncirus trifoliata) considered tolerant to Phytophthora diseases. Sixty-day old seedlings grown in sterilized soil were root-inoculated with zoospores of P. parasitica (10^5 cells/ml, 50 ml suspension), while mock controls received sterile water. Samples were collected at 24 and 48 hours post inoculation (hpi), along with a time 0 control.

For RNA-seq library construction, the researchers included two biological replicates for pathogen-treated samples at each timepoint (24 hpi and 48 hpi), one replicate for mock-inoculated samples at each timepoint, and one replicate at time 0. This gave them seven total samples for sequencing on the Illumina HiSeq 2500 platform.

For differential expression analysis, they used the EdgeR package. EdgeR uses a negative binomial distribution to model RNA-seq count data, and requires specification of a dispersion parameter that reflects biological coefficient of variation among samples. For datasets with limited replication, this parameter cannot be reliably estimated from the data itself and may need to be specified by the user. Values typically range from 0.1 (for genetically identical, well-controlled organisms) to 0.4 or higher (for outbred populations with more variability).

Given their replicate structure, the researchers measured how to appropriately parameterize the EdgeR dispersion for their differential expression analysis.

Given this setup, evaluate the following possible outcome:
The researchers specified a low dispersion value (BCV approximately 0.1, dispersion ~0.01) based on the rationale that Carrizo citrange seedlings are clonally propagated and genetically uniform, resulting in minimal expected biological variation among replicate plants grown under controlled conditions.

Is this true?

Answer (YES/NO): NO